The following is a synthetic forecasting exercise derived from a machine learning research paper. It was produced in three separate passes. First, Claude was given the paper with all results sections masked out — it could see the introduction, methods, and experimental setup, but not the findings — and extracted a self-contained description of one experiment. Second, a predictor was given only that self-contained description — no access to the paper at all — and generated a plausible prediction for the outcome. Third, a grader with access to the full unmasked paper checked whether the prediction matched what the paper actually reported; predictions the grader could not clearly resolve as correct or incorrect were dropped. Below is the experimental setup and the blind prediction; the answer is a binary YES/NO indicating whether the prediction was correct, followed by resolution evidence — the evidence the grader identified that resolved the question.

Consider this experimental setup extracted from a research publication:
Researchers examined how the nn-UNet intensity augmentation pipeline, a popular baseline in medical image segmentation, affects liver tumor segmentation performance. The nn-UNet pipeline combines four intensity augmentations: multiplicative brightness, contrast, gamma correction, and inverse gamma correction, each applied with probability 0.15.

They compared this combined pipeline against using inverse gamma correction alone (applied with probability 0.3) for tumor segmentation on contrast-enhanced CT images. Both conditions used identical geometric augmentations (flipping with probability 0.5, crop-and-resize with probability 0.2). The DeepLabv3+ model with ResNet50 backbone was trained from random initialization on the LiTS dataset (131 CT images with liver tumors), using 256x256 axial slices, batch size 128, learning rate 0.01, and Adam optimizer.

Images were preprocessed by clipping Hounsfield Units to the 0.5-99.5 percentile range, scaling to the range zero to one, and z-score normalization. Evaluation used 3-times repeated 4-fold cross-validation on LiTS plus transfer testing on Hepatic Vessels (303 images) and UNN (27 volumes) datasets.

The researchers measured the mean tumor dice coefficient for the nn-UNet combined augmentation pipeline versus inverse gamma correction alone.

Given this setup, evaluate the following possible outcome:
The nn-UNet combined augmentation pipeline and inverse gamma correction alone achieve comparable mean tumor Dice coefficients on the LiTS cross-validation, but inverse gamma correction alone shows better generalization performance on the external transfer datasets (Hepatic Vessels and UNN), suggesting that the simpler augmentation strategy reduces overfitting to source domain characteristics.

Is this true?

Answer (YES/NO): NO